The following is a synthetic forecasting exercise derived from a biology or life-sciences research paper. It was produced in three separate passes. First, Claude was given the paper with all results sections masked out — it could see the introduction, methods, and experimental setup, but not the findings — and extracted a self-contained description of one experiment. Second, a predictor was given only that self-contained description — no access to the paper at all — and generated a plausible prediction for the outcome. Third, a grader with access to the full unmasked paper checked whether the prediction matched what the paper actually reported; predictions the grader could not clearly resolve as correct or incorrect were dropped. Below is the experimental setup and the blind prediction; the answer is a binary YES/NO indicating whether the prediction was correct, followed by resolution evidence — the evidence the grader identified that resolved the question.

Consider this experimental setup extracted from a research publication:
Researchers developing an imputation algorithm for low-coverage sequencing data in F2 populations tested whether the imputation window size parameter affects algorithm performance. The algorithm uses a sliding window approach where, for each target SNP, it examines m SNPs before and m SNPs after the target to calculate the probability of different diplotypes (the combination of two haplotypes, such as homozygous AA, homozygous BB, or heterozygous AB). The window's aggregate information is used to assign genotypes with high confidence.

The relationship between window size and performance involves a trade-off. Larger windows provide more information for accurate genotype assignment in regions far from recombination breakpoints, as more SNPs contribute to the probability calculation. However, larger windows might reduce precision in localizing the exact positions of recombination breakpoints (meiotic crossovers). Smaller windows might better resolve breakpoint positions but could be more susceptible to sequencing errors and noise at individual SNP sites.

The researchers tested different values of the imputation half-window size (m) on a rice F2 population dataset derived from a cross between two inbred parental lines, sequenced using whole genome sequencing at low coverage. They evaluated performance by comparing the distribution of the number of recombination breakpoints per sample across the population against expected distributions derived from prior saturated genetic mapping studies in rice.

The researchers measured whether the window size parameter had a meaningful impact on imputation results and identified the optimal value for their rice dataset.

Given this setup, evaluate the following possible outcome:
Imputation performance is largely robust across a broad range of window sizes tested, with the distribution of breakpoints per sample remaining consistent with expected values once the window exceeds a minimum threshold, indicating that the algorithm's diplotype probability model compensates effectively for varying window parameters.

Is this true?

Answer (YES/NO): NO